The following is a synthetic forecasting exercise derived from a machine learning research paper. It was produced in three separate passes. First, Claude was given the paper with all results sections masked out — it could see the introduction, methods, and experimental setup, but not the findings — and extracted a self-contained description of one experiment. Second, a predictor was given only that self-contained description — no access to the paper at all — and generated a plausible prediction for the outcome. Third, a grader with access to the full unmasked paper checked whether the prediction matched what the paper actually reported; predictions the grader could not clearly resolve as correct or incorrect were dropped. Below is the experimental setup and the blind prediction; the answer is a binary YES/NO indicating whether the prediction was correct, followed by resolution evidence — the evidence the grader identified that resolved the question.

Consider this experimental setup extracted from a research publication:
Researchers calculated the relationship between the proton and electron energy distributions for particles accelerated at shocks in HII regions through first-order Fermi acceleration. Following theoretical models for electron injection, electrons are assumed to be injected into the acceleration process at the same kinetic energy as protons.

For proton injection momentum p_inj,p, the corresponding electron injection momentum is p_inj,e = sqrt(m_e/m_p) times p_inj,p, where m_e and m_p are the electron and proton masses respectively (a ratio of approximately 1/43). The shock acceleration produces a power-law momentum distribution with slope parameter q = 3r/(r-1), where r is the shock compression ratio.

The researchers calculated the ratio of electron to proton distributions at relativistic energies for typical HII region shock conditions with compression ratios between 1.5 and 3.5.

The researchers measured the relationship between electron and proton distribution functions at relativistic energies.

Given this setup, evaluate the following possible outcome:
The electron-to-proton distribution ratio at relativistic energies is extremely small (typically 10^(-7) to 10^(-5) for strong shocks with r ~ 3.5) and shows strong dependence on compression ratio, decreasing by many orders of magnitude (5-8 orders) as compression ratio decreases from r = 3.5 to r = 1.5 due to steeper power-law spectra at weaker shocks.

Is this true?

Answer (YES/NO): NO